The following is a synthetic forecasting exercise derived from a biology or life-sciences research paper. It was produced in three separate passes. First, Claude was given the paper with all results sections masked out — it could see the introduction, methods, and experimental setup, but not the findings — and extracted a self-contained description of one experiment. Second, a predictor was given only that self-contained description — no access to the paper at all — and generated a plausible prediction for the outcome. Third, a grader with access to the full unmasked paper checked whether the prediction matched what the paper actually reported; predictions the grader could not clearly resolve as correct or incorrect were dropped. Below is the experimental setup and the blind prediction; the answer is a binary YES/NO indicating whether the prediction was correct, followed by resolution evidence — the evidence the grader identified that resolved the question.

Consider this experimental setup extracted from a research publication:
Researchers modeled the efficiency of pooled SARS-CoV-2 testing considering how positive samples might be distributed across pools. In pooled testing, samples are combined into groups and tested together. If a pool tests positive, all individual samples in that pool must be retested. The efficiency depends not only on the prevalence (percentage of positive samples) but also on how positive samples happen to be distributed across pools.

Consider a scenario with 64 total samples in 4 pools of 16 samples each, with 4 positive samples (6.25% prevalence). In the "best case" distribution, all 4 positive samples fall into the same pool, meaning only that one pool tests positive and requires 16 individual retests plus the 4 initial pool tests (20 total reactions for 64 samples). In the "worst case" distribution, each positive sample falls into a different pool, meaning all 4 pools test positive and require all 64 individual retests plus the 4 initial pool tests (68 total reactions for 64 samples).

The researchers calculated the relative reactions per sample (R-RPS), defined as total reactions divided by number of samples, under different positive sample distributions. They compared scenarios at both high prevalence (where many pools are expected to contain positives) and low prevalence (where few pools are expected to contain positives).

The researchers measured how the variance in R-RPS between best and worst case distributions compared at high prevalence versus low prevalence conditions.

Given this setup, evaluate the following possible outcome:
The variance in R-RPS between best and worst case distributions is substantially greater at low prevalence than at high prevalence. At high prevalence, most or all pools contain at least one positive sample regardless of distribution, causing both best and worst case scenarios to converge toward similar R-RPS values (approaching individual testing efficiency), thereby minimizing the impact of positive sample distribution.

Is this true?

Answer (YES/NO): NO